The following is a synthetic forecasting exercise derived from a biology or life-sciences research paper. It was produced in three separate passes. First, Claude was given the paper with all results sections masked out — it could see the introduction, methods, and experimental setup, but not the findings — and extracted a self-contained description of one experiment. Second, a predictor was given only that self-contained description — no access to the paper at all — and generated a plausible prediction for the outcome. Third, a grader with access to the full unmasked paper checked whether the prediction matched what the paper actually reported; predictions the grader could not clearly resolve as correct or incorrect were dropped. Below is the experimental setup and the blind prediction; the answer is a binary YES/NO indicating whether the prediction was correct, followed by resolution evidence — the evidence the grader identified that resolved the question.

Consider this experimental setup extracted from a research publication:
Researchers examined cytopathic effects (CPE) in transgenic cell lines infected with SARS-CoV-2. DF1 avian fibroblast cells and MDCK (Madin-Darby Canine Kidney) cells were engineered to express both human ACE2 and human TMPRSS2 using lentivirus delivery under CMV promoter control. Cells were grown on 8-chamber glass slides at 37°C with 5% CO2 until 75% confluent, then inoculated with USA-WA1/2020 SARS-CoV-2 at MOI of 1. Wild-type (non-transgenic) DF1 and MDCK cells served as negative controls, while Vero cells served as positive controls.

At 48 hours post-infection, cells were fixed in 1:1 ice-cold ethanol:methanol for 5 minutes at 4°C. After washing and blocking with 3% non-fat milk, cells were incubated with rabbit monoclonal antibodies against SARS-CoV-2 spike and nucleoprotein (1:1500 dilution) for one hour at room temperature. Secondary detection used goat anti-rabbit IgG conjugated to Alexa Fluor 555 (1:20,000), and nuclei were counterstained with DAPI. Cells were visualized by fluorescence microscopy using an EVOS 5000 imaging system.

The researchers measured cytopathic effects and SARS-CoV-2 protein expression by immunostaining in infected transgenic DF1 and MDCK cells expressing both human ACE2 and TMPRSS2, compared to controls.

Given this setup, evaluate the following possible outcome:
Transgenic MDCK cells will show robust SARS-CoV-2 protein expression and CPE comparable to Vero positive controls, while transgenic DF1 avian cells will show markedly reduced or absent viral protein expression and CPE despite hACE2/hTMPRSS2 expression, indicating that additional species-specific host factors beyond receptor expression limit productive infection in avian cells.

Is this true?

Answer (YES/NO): NO